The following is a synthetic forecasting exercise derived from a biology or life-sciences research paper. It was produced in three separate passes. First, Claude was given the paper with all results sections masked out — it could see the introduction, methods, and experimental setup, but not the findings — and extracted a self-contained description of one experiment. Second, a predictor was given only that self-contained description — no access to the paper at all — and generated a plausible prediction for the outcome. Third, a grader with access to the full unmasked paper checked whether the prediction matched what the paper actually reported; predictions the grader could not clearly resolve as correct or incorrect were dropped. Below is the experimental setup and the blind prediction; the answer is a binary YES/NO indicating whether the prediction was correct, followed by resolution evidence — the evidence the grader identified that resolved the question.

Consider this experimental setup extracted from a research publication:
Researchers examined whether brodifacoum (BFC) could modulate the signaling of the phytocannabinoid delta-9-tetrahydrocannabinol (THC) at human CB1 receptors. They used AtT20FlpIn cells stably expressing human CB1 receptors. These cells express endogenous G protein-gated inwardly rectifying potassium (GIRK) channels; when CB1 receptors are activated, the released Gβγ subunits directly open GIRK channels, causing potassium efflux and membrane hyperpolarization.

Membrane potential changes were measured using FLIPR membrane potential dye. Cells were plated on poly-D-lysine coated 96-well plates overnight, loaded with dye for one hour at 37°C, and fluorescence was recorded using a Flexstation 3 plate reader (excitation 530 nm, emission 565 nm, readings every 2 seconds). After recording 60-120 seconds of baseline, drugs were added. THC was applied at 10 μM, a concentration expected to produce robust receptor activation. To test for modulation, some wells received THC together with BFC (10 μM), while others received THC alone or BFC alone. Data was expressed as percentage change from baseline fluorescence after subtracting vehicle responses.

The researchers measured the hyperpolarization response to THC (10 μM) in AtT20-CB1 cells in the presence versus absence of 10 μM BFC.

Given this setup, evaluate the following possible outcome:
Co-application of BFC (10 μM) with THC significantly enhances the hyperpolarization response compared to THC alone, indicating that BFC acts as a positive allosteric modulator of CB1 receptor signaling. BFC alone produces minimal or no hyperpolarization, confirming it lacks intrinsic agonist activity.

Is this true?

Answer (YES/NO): NO